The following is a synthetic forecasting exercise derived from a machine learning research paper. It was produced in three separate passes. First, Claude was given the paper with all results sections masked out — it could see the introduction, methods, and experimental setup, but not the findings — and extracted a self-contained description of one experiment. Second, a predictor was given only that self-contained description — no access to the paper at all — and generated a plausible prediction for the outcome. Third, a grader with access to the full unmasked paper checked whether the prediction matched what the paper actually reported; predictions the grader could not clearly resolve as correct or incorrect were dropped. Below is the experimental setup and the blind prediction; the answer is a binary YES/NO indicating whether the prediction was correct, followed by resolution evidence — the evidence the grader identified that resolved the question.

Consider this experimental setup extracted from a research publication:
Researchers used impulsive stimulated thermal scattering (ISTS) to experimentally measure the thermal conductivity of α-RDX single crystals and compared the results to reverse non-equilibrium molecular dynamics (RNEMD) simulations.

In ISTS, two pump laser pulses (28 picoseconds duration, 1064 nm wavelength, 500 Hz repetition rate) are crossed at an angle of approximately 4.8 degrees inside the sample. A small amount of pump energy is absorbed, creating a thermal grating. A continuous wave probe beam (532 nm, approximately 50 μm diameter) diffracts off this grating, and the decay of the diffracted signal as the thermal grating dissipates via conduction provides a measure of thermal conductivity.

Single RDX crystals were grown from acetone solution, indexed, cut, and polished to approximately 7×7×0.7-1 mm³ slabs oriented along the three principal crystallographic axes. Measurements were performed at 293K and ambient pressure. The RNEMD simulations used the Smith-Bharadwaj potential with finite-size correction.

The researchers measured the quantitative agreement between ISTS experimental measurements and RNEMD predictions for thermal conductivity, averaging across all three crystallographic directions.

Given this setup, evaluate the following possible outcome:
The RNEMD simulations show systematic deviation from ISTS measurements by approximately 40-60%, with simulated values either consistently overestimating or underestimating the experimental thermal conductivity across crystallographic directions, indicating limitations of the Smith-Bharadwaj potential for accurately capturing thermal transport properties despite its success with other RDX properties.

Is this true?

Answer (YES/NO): NO